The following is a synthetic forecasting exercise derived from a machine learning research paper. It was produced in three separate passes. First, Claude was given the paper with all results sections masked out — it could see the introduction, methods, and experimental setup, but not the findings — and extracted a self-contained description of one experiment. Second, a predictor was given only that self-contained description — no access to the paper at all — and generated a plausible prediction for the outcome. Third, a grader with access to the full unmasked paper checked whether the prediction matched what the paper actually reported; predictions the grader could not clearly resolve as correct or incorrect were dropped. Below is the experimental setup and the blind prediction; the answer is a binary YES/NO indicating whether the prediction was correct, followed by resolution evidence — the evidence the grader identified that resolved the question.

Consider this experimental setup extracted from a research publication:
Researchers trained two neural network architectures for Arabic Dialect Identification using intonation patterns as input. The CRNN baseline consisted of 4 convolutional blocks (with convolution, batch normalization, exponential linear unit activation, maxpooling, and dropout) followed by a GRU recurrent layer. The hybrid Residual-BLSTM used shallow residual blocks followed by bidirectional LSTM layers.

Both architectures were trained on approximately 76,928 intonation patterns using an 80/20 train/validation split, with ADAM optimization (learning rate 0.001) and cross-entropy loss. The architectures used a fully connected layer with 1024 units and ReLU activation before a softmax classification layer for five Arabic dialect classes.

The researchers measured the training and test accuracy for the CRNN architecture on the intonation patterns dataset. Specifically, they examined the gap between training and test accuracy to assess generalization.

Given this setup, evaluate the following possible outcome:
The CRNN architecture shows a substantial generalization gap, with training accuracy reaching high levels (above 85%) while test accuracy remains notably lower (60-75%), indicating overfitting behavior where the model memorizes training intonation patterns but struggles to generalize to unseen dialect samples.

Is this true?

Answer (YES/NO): NO